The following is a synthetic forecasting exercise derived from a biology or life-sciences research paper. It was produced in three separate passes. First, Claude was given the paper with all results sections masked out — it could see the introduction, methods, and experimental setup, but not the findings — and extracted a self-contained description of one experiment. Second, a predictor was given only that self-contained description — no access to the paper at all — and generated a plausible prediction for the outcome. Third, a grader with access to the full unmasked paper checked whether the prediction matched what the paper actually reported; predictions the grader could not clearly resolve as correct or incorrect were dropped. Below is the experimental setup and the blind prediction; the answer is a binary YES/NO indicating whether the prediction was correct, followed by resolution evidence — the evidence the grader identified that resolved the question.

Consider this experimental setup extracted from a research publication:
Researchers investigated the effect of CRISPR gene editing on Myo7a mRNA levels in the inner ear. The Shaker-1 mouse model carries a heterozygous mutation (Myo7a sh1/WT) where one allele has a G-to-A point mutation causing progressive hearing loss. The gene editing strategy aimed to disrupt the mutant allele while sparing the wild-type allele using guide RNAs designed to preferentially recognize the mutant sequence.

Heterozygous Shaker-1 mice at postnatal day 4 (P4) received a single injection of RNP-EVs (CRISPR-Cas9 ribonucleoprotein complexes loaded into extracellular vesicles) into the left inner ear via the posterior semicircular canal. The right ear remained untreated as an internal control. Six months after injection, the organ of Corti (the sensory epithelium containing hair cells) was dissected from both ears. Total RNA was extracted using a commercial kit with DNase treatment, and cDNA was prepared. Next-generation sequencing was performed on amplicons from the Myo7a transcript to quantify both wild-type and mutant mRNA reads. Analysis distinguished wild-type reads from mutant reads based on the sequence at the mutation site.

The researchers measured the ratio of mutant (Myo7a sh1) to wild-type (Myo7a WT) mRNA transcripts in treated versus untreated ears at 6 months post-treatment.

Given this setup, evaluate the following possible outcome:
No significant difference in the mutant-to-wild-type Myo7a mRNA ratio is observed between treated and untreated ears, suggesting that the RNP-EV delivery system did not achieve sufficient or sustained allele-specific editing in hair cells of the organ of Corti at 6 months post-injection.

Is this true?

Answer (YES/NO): NO